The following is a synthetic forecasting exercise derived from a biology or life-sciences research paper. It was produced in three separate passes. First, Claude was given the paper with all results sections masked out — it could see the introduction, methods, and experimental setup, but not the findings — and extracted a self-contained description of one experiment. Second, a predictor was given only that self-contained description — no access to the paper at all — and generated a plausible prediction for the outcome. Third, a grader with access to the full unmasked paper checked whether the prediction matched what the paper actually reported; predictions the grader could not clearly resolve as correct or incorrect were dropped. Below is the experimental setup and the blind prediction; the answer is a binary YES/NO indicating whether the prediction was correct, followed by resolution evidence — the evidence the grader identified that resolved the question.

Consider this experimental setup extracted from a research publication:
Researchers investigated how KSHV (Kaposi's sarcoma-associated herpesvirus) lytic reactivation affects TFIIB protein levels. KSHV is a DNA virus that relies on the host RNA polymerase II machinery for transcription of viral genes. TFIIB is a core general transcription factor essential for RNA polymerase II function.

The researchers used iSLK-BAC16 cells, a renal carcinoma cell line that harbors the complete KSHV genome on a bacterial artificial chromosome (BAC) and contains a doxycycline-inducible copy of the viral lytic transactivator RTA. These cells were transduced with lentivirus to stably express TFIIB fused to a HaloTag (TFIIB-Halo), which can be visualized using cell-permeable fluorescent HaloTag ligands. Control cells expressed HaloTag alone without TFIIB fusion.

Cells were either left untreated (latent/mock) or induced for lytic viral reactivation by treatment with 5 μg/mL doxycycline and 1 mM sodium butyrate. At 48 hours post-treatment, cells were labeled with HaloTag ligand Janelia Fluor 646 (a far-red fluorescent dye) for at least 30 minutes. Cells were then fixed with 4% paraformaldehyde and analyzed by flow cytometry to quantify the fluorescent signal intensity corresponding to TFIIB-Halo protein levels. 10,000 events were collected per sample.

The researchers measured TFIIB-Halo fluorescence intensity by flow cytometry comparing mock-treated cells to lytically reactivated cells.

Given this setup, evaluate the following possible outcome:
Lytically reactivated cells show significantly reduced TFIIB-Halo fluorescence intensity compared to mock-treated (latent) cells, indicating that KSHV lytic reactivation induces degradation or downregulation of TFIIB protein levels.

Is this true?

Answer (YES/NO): NO